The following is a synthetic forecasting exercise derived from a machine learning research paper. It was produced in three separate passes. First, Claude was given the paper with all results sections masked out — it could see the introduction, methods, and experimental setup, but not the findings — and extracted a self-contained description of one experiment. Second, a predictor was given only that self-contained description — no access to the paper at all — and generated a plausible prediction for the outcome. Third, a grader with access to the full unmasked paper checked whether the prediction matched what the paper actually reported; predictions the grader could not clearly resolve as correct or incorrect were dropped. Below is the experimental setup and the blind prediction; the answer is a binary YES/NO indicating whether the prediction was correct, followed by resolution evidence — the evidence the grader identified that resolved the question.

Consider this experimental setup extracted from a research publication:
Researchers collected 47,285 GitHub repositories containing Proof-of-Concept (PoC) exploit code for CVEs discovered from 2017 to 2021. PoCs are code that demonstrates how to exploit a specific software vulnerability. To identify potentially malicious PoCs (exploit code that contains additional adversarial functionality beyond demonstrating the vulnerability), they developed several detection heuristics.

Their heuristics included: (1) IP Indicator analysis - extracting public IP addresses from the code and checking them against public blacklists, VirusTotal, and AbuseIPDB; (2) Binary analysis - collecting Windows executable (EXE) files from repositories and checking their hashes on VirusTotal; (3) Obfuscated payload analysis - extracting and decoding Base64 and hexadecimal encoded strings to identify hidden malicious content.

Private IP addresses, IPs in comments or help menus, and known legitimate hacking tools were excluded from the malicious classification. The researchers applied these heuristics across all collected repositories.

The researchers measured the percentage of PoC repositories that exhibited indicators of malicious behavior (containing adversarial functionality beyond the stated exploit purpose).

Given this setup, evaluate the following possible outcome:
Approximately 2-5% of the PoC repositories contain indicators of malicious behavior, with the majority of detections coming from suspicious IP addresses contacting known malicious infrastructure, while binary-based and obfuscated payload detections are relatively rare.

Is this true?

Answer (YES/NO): NO